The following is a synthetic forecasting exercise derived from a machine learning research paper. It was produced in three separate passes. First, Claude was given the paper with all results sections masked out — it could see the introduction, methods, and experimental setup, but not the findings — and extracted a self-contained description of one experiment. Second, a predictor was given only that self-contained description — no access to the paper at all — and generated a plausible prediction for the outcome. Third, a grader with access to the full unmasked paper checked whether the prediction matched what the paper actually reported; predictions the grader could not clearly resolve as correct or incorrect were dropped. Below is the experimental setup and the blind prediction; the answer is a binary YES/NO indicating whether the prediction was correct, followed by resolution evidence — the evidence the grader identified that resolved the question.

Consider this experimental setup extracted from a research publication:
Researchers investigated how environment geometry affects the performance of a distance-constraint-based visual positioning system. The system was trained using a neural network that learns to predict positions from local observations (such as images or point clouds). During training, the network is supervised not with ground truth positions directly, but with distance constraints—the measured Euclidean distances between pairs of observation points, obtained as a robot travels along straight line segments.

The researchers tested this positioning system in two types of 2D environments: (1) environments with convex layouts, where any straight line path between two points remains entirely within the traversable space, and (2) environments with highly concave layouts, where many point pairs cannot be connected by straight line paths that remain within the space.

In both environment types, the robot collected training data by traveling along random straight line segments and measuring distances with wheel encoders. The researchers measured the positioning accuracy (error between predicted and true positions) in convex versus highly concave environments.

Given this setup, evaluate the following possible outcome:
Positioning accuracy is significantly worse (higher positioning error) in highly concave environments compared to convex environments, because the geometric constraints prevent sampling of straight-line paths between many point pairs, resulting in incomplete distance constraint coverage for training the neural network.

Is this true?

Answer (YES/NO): YES